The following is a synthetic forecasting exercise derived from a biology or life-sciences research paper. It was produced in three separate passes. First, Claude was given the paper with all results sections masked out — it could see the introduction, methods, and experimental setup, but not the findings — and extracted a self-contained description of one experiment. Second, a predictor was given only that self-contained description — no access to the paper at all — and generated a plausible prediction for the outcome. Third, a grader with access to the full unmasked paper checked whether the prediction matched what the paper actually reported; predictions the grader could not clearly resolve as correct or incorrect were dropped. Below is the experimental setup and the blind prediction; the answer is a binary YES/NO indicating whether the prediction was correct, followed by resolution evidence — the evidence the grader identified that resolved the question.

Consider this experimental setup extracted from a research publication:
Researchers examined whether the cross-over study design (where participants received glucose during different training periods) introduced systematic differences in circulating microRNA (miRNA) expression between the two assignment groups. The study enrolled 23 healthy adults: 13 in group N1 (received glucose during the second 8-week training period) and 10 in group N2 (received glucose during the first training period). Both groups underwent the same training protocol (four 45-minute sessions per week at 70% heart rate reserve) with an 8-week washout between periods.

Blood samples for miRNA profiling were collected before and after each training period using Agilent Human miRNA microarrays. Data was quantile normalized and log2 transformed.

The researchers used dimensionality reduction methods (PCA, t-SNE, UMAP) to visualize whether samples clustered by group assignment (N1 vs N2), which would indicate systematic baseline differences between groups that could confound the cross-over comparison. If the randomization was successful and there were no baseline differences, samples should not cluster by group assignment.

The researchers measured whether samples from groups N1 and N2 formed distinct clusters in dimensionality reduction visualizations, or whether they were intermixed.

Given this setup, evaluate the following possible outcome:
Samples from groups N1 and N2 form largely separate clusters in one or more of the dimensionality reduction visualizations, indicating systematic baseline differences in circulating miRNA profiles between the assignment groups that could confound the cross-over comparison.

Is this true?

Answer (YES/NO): NO